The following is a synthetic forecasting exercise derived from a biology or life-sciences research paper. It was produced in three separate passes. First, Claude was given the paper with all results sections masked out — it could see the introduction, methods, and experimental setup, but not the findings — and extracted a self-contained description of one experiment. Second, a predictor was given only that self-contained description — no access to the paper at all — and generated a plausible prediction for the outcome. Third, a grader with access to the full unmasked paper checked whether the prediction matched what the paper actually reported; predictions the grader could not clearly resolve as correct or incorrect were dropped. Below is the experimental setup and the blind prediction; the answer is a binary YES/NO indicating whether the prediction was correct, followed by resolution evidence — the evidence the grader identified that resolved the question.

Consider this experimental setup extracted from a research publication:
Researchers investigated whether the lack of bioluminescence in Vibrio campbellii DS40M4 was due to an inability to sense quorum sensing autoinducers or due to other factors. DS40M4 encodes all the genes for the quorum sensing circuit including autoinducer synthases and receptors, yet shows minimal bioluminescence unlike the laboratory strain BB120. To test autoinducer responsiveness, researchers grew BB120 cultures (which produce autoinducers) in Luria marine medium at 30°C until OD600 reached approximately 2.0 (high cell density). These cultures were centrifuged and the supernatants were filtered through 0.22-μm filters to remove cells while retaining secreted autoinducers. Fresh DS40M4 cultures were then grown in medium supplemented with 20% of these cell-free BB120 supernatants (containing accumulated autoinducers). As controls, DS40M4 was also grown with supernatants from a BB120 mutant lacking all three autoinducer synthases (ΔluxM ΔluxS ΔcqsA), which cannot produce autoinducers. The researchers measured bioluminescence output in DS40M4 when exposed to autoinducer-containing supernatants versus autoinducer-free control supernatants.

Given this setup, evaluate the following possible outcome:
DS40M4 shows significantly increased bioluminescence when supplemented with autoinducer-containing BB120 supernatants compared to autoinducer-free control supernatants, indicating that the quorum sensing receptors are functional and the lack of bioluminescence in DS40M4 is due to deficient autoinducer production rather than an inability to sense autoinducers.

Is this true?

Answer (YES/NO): NO